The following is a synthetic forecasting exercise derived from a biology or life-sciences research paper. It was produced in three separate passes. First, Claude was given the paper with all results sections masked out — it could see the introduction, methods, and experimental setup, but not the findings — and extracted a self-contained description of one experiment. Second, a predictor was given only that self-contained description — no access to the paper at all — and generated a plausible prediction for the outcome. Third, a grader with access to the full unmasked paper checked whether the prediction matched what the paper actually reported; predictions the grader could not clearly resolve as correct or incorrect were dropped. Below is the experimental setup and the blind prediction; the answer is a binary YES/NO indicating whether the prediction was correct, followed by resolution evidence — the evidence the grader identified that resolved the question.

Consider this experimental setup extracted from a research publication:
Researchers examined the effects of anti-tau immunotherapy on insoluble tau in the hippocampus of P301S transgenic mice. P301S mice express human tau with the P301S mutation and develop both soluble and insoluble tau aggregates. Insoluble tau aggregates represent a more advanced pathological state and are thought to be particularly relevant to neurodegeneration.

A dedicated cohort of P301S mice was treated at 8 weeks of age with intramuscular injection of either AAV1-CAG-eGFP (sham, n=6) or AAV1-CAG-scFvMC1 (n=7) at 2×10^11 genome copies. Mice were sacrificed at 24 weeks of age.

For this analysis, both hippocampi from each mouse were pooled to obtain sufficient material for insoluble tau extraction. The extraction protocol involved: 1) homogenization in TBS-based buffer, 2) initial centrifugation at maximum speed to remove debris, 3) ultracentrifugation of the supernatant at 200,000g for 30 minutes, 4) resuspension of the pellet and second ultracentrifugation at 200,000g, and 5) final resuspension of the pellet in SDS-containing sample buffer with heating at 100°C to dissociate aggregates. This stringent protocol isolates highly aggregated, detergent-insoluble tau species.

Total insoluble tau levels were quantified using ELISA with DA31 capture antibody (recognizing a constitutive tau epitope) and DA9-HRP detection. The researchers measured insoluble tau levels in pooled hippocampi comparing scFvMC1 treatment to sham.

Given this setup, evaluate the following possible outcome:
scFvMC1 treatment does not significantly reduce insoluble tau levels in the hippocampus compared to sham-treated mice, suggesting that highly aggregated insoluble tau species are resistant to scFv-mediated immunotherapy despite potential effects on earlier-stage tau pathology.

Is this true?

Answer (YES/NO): NO